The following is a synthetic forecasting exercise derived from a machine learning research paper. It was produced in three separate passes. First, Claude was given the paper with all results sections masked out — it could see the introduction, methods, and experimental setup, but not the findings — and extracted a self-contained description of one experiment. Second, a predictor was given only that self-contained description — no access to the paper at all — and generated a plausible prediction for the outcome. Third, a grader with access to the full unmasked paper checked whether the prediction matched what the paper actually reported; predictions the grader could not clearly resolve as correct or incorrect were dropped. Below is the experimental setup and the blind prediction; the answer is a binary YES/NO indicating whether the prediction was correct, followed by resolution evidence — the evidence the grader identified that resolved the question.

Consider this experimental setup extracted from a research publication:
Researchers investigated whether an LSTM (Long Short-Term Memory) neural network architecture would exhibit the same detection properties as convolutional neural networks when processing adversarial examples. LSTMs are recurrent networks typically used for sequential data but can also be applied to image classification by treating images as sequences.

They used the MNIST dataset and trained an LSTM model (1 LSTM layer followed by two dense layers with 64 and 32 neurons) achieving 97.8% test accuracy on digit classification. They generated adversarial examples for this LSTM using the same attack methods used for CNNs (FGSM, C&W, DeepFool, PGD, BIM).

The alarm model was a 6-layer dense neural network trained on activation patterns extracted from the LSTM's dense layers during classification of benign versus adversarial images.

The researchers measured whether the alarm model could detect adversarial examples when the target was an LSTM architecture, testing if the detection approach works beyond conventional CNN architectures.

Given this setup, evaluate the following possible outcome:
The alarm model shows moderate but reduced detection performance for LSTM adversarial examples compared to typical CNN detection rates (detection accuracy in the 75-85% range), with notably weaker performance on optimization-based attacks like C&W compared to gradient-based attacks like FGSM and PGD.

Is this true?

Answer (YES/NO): NO